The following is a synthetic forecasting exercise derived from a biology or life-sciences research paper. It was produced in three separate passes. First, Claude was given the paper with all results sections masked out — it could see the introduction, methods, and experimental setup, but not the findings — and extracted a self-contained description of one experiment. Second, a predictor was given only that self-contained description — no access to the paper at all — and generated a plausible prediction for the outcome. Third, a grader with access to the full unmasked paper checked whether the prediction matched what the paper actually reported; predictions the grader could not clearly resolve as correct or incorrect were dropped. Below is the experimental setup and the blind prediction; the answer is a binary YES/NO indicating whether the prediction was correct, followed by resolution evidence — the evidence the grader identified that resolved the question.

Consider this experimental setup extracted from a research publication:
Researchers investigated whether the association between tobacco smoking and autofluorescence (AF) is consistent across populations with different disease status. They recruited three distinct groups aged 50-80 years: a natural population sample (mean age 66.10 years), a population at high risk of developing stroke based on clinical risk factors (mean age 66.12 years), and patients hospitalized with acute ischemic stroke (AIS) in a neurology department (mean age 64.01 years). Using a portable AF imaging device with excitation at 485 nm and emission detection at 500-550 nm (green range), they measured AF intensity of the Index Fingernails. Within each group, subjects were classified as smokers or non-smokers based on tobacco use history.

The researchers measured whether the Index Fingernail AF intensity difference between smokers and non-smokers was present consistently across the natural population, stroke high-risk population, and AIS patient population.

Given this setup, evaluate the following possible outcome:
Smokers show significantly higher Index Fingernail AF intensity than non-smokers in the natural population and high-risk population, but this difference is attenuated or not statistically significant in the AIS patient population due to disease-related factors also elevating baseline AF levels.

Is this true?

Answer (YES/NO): NO